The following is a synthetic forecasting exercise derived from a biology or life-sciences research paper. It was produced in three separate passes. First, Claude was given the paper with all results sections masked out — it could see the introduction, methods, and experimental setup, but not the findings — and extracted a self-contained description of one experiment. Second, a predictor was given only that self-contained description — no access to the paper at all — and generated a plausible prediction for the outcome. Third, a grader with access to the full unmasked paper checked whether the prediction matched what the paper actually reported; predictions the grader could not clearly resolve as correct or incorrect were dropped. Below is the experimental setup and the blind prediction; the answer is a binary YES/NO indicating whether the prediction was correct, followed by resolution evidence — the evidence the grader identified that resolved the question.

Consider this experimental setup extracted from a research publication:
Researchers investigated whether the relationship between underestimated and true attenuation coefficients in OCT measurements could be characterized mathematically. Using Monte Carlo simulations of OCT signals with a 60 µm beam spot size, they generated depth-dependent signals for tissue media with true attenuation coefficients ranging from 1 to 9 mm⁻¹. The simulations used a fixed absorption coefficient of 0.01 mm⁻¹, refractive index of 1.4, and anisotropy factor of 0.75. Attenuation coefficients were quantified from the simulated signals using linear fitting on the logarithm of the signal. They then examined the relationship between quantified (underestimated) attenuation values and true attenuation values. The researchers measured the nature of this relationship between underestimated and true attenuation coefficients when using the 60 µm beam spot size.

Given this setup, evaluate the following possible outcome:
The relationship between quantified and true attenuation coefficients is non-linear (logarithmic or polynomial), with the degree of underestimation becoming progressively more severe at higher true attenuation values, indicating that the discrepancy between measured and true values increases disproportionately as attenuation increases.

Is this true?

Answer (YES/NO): YES